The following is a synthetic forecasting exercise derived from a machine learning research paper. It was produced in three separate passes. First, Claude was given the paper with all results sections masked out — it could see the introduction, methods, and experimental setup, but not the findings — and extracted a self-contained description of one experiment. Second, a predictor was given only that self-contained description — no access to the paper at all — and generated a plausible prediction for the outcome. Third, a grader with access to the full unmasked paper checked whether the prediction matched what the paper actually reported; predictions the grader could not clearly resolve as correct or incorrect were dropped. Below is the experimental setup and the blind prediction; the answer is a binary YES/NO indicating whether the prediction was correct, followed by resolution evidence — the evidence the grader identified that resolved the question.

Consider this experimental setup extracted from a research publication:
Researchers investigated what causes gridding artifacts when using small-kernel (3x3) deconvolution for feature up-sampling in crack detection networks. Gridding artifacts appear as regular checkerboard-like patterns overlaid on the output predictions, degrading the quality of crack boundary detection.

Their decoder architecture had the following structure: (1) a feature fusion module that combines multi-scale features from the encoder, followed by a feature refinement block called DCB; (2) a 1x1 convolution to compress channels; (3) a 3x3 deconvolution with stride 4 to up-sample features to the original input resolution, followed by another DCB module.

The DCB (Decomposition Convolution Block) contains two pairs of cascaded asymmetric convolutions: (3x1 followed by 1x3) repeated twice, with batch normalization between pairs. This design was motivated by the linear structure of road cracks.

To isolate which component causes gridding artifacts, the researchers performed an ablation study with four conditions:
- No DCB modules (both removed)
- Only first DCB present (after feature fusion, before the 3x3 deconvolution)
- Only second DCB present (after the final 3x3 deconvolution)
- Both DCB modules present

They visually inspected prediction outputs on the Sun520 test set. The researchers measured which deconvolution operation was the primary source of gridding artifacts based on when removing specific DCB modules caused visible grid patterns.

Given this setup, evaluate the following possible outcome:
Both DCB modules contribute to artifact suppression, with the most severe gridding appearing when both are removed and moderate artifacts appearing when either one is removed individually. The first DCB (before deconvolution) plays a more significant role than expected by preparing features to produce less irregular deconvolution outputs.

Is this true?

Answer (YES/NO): NO